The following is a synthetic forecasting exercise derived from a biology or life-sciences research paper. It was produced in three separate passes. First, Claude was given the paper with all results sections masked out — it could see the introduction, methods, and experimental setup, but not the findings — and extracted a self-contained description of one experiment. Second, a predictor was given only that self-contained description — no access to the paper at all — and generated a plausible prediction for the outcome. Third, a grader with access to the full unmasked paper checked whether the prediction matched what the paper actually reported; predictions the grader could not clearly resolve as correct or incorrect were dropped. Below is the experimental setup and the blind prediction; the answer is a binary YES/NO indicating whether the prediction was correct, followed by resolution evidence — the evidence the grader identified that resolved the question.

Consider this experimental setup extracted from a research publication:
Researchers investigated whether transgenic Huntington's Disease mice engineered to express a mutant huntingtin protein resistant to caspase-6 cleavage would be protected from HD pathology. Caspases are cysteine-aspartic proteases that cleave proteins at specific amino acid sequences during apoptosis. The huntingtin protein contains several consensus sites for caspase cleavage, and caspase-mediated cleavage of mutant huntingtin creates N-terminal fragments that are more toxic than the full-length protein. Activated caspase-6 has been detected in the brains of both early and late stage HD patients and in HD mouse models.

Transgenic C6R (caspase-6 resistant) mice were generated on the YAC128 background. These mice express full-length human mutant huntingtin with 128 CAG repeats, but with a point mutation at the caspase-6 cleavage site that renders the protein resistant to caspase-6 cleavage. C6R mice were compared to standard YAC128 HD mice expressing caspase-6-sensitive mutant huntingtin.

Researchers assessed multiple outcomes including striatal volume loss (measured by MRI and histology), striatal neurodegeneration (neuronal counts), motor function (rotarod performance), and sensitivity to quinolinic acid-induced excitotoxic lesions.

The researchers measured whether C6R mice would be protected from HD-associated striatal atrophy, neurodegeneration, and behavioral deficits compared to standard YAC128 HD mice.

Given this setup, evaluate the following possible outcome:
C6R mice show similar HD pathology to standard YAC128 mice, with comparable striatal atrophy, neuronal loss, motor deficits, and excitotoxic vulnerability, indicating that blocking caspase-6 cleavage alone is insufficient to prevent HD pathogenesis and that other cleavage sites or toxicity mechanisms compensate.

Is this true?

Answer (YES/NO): NO